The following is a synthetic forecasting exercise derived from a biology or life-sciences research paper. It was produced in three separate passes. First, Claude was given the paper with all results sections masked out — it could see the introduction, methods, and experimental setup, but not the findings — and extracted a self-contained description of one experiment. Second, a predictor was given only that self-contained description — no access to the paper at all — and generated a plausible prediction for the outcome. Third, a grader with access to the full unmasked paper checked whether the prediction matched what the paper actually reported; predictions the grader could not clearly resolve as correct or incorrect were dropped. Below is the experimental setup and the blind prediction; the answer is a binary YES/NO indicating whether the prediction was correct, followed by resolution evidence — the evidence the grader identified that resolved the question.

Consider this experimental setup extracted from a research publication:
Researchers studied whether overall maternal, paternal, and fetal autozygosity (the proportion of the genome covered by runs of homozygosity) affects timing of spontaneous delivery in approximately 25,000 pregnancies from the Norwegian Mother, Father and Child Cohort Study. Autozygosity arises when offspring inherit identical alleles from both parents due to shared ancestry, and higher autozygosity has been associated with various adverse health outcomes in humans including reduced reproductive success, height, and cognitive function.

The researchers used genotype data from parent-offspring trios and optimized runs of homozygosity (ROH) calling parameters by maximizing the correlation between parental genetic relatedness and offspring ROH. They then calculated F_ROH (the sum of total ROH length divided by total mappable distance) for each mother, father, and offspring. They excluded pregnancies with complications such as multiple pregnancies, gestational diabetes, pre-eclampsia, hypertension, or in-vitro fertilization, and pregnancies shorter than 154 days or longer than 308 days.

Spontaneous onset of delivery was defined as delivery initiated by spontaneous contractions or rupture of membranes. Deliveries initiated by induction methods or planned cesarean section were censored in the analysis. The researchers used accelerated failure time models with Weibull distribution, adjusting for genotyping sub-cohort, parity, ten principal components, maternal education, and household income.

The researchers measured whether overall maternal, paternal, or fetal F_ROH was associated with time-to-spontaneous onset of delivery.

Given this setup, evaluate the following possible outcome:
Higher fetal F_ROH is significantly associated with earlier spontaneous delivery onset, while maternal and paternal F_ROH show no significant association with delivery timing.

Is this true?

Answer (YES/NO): NO